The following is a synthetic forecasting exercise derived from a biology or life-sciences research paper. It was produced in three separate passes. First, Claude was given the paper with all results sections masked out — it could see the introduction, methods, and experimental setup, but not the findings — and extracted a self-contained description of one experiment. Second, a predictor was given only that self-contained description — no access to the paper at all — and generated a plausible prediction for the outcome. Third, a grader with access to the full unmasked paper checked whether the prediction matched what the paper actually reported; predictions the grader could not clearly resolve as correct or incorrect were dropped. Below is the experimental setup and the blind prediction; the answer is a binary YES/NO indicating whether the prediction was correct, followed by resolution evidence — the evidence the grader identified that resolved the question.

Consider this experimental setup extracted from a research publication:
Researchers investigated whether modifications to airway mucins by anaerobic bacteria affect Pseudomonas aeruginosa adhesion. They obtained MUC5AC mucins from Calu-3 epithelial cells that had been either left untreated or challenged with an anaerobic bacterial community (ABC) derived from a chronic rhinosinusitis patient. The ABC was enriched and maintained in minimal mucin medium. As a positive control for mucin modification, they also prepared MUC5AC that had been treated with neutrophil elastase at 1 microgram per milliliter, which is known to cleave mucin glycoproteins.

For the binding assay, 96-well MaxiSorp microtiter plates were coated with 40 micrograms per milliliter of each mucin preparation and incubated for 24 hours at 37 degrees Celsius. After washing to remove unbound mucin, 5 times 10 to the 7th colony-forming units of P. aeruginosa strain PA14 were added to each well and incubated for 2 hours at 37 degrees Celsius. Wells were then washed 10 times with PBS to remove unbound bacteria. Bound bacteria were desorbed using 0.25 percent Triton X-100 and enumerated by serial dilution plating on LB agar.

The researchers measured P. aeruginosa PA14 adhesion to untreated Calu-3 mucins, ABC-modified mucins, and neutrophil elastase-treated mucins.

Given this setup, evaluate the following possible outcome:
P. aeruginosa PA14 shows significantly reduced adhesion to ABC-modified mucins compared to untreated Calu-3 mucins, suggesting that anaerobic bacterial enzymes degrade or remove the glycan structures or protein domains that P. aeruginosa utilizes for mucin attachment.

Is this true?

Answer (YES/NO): NO